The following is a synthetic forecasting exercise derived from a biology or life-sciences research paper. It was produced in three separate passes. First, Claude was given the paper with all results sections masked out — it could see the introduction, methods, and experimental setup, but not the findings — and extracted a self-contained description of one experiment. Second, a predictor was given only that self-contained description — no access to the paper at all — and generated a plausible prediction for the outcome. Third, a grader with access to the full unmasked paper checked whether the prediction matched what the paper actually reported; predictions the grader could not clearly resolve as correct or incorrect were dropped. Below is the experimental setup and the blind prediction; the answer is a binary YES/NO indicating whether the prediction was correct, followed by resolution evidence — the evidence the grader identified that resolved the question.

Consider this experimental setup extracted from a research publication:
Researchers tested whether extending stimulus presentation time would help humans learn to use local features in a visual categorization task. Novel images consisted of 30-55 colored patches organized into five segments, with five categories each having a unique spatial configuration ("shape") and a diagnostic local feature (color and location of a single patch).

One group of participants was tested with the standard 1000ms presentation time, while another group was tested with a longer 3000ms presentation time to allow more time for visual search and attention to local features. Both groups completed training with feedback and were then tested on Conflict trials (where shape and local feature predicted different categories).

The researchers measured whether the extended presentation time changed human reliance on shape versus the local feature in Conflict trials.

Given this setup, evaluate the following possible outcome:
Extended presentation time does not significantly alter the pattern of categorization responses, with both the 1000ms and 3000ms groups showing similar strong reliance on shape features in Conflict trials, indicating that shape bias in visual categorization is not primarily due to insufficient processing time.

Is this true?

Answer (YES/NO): YES